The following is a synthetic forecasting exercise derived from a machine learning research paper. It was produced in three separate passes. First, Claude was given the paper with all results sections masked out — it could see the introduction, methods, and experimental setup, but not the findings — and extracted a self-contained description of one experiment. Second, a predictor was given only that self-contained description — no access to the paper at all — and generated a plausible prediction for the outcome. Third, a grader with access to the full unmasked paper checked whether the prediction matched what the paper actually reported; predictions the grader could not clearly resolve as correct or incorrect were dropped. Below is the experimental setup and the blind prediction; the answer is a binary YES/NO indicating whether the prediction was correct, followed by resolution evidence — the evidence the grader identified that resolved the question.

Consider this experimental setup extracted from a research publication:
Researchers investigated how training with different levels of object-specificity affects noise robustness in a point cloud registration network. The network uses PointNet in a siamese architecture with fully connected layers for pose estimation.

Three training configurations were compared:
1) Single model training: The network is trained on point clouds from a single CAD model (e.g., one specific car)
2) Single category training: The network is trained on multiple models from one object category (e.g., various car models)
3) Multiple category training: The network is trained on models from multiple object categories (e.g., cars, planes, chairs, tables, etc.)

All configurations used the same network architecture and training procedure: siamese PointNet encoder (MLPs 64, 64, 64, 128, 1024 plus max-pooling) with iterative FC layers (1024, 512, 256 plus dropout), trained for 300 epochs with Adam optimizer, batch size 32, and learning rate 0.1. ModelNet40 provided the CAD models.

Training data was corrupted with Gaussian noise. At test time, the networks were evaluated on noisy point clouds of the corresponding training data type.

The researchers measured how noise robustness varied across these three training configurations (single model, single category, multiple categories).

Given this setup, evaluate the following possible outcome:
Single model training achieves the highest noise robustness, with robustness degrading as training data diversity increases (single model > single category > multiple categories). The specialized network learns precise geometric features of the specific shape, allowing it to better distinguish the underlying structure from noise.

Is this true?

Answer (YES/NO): YES